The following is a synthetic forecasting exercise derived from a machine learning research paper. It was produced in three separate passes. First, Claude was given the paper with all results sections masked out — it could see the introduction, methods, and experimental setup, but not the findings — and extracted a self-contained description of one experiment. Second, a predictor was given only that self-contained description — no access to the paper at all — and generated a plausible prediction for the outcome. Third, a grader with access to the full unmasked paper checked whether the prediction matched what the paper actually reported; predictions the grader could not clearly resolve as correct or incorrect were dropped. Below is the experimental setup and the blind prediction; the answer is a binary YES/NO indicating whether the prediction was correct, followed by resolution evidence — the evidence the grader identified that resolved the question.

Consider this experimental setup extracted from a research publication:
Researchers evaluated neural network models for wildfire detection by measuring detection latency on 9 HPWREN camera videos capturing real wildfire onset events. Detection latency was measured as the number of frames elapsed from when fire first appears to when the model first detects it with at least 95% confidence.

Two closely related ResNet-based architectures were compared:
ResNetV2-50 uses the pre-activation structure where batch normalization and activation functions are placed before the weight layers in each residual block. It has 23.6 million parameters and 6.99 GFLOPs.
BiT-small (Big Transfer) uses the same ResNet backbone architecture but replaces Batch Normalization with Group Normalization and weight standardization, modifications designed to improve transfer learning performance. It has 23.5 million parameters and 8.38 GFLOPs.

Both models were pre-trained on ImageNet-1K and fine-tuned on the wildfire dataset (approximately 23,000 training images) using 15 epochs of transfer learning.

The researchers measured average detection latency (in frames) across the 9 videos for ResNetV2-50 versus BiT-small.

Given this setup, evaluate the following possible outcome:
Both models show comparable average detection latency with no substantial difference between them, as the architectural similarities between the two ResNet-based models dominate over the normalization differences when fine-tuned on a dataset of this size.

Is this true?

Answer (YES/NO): NO